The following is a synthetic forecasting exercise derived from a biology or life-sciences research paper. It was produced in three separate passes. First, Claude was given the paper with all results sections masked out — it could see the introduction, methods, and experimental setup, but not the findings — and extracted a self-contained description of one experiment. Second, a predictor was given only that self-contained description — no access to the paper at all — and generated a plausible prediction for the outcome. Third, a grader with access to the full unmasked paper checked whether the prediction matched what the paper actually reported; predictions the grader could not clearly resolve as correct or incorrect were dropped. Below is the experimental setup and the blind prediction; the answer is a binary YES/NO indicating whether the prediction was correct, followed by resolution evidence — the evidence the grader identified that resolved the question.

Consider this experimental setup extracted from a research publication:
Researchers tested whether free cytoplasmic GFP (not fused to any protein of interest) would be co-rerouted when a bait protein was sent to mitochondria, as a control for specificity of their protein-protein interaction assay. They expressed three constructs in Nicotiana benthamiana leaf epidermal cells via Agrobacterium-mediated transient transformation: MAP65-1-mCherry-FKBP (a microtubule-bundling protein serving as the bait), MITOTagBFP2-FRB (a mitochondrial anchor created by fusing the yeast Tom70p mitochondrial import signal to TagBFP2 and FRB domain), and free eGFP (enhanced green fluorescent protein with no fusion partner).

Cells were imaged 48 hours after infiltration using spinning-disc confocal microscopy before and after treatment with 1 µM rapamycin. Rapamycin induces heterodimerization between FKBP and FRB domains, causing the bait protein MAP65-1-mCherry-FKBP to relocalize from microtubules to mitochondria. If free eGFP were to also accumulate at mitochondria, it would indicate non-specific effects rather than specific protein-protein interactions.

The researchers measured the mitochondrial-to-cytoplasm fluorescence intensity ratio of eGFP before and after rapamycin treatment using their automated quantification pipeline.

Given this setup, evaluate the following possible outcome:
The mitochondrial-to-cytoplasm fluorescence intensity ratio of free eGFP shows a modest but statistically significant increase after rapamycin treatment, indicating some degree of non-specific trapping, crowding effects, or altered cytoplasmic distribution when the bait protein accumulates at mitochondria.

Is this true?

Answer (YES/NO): NO